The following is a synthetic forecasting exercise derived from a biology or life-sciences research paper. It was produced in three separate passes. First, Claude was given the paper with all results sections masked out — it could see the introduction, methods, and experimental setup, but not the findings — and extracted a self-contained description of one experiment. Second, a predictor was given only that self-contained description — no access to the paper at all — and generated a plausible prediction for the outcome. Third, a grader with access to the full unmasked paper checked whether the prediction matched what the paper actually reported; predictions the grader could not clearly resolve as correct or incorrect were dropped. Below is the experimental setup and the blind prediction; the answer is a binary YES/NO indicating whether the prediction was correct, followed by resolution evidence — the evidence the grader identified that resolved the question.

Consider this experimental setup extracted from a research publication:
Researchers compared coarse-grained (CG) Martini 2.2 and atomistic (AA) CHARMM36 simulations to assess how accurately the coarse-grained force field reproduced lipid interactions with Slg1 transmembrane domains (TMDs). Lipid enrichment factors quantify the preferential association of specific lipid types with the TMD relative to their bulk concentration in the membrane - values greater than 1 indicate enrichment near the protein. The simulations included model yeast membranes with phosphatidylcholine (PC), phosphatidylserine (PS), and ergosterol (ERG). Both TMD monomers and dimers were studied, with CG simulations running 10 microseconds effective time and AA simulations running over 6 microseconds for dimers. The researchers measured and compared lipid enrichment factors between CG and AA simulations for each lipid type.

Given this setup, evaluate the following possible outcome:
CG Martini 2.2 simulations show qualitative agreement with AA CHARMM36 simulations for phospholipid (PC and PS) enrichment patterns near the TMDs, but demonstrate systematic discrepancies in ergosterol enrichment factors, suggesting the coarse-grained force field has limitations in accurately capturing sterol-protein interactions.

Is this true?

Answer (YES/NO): YES